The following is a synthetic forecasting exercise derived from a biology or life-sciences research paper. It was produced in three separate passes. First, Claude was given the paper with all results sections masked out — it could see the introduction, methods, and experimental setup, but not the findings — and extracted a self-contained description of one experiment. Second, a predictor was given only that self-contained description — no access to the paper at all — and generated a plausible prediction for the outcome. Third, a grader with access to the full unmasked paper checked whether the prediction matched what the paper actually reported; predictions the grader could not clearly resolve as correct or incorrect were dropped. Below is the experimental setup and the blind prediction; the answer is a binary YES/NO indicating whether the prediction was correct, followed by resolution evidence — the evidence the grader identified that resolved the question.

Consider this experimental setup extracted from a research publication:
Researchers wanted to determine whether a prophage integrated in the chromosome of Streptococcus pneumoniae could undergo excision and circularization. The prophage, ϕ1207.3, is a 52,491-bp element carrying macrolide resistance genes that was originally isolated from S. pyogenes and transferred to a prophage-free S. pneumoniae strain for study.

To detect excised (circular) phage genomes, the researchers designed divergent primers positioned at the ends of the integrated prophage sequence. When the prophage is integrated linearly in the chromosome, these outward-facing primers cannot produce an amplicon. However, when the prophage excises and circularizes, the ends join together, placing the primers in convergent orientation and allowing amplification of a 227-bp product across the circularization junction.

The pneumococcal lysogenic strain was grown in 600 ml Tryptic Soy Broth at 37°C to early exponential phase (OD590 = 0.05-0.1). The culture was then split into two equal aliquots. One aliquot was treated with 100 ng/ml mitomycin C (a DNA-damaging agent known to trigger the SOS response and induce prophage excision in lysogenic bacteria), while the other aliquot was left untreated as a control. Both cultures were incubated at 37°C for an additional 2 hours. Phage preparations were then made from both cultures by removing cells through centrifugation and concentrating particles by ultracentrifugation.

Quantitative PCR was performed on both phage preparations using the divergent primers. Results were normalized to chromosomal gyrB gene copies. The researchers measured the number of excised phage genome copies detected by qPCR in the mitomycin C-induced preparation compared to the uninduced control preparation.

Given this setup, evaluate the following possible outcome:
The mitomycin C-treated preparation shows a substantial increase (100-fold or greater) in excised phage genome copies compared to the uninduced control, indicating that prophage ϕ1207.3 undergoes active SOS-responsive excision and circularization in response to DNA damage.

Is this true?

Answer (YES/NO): NO